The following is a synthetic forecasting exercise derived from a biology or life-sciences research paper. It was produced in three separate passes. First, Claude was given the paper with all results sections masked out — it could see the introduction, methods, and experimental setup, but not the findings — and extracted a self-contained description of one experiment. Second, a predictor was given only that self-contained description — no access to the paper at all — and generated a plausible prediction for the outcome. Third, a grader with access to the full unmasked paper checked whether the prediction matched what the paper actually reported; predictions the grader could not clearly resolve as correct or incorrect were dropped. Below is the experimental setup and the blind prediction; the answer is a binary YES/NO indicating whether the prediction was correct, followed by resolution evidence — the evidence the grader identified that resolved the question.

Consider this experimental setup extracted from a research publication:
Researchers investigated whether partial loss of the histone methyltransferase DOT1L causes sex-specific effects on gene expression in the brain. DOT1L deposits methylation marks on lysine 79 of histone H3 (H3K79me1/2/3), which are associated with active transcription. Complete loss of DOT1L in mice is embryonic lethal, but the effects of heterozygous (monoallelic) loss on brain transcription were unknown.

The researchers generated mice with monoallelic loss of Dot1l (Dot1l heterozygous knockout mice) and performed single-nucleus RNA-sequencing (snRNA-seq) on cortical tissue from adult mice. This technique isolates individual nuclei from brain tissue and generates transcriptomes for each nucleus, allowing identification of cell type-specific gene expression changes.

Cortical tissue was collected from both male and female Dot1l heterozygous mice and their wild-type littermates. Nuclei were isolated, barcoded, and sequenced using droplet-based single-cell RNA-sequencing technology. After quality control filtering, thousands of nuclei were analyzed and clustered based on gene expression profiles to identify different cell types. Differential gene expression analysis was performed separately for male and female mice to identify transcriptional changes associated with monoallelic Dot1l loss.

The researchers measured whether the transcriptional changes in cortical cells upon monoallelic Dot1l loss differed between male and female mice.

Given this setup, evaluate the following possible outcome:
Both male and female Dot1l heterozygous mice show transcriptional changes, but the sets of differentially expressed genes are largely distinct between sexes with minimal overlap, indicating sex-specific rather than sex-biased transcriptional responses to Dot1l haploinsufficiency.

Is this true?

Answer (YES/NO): NO